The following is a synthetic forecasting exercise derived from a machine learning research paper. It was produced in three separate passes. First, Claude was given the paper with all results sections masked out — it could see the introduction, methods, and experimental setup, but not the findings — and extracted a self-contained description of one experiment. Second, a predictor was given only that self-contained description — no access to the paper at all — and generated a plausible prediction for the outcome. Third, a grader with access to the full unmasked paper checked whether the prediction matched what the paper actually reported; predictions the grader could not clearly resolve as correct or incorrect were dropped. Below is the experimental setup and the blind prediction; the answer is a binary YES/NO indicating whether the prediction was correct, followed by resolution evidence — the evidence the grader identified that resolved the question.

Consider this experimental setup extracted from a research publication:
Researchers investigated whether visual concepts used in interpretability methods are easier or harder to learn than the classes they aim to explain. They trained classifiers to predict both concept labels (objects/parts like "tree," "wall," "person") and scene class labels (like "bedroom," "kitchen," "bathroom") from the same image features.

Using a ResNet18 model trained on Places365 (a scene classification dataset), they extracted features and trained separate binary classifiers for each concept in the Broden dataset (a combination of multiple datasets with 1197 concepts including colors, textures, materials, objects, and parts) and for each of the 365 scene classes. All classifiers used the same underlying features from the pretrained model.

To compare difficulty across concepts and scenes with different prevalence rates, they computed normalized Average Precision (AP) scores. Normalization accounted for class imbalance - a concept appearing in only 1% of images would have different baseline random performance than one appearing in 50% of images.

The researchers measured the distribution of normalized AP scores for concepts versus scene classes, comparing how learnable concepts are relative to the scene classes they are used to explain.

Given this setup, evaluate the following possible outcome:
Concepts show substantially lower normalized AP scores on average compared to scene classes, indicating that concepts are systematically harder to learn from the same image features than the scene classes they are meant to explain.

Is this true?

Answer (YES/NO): YES